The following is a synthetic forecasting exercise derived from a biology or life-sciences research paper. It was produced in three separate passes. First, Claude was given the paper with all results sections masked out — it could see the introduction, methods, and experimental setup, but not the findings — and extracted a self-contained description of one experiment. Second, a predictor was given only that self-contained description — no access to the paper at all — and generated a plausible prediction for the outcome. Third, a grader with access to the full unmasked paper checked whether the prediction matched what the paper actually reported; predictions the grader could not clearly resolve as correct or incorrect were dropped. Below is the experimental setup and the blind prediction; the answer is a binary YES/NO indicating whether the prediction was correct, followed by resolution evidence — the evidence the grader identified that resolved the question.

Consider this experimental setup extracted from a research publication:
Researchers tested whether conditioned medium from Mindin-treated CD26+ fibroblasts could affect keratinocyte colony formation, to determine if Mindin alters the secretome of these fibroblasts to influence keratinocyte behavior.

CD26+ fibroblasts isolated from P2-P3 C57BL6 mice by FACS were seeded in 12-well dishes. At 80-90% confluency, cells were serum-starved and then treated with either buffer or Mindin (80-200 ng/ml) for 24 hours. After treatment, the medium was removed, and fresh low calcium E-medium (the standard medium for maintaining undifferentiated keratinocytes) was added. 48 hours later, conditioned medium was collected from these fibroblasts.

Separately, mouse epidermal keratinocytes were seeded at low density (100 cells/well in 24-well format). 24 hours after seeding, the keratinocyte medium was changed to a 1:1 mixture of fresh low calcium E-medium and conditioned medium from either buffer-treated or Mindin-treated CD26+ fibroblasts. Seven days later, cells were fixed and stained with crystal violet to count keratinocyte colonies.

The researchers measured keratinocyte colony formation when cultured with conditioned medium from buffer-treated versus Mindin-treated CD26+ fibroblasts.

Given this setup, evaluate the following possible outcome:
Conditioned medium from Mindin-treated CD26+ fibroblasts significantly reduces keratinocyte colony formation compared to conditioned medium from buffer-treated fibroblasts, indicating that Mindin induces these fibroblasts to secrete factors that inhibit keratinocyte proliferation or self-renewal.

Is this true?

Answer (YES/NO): NO